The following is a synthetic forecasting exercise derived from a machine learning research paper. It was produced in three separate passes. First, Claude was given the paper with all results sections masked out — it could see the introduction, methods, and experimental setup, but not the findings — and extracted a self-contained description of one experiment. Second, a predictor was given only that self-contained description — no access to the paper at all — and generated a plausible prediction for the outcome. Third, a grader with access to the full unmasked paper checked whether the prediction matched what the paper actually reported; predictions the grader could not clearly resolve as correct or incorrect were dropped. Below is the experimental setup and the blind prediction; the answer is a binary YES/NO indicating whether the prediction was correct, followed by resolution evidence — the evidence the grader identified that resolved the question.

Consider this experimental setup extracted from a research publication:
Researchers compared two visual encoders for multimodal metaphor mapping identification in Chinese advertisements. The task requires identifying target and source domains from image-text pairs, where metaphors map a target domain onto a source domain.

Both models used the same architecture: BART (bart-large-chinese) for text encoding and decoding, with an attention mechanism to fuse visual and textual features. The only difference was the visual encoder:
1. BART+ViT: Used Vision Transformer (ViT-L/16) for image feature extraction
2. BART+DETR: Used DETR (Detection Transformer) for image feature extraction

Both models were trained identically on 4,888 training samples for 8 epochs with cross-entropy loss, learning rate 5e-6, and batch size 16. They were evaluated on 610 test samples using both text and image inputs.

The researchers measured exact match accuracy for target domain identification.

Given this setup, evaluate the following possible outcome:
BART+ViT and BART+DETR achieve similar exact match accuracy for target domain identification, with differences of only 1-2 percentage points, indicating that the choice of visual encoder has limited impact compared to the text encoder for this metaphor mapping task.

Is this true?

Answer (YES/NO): NO